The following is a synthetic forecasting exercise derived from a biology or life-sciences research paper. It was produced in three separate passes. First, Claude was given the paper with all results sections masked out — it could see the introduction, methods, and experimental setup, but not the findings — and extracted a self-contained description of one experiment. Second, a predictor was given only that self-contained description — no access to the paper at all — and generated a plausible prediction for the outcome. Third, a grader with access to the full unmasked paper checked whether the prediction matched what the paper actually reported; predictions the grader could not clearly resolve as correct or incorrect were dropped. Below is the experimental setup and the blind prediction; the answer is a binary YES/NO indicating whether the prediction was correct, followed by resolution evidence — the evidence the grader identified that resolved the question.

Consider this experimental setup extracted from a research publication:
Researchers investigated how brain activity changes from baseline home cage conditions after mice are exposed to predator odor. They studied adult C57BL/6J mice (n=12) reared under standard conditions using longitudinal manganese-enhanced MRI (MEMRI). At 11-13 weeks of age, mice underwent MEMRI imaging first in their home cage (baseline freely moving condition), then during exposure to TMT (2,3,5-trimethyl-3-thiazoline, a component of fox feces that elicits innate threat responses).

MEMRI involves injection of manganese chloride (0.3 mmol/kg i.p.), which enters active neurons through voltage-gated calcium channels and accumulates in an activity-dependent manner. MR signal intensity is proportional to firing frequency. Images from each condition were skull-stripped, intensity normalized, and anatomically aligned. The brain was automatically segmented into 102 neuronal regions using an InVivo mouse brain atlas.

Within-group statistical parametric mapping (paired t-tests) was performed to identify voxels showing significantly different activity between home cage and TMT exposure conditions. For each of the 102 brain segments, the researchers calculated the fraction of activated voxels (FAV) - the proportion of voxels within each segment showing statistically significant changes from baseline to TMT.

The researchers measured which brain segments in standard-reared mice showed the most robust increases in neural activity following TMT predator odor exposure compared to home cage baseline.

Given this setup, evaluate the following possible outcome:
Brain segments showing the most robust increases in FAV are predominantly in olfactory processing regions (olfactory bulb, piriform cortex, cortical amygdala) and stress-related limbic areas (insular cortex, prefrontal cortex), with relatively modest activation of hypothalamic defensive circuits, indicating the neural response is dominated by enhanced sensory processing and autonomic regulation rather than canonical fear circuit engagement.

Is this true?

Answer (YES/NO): NO